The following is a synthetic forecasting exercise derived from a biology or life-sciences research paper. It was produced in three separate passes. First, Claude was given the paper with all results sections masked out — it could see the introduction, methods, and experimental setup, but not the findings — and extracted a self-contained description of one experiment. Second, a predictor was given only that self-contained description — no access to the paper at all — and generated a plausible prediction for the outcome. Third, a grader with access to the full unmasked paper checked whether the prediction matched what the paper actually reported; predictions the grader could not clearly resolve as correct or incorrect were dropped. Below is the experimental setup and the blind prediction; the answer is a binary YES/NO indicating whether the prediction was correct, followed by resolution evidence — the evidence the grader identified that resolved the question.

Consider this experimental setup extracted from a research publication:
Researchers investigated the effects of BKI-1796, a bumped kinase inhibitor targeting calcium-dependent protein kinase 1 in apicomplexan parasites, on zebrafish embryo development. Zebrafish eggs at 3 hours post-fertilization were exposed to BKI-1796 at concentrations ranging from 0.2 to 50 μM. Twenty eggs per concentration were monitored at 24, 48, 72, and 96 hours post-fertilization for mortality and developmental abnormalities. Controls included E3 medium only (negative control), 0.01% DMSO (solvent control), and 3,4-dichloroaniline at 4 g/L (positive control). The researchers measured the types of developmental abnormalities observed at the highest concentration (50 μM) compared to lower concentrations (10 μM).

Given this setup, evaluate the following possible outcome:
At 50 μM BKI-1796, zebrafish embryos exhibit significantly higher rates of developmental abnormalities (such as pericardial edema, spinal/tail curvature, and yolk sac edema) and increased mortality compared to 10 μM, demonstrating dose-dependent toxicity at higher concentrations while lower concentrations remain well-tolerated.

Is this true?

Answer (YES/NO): NO